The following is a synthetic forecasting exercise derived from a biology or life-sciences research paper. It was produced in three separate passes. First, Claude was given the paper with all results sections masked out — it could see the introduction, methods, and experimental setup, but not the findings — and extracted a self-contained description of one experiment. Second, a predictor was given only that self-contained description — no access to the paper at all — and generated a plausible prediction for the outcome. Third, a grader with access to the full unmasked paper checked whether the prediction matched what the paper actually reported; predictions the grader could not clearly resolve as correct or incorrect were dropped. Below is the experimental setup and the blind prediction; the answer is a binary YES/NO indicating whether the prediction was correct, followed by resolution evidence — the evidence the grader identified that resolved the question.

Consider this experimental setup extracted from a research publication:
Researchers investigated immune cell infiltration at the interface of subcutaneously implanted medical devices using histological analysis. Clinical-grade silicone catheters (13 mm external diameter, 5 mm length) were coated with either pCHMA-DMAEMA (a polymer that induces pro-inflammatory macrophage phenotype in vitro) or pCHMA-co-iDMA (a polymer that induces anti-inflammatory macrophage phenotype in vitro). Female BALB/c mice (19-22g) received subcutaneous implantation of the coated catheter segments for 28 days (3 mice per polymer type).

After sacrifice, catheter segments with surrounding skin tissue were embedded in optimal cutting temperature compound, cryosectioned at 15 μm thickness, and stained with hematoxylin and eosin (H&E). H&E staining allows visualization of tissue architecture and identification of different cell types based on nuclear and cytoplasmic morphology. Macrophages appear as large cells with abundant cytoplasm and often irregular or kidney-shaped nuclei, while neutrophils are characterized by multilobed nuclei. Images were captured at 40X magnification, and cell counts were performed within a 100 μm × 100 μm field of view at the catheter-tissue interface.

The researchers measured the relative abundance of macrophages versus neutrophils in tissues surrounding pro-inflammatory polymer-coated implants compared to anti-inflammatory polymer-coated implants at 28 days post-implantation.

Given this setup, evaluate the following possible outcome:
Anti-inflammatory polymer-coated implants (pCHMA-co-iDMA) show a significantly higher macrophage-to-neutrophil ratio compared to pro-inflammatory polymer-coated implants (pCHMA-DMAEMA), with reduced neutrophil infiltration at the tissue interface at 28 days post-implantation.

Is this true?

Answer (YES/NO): NO